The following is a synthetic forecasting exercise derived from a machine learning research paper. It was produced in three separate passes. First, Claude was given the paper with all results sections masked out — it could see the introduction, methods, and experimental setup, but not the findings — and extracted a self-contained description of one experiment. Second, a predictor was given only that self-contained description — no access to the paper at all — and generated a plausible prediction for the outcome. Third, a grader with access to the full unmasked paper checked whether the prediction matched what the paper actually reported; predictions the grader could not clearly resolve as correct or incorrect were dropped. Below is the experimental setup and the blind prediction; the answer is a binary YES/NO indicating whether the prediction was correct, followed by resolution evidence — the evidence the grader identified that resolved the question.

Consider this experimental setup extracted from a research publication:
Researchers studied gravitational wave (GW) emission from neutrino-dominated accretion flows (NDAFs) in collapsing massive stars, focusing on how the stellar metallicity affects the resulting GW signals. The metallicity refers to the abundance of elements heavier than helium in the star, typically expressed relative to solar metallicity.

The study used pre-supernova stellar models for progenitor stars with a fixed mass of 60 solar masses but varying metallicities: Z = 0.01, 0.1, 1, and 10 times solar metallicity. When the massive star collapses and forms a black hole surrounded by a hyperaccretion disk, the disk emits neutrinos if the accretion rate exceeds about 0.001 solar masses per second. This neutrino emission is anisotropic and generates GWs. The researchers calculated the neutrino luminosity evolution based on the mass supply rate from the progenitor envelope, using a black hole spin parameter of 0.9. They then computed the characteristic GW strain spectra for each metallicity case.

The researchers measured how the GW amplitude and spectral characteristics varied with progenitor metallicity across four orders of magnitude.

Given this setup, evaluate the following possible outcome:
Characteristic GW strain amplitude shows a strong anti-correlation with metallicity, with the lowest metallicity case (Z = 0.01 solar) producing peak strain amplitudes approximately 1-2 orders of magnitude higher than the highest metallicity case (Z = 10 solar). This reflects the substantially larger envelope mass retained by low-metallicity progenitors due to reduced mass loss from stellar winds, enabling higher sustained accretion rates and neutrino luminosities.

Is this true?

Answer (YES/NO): NO